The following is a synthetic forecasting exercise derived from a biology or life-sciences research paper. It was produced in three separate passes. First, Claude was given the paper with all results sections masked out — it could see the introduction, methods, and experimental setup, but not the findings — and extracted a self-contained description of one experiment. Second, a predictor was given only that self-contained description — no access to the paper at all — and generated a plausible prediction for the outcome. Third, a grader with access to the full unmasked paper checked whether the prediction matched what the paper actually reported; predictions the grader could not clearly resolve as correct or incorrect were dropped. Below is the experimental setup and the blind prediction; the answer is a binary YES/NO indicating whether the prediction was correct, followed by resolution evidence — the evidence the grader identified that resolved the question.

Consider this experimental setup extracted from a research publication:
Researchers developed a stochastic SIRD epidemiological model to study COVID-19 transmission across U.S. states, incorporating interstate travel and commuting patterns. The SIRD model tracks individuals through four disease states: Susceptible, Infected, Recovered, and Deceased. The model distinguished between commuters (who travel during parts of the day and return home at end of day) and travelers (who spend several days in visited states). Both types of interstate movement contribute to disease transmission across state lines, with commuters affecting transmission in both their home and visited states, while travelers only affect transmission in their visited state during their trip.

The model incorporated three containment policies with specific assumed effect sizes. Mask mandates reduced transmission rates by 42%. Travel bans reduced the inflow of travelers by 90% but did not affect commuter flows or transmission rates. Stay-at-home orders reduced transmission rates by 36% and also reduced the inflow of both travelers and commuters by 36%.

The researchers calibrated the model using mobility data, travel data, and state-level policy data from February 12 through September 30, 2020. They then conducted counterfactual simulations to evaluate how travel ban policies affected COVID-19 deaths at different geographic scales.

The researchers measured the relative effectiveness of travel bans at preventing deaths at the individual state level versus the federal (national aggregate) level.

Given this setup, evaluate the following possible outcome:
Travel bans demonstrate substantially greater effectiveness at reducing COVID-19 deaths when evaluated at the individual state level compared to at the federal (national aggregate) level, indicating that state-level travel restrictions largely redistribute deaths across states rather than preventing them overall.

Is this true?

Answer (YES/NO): NO